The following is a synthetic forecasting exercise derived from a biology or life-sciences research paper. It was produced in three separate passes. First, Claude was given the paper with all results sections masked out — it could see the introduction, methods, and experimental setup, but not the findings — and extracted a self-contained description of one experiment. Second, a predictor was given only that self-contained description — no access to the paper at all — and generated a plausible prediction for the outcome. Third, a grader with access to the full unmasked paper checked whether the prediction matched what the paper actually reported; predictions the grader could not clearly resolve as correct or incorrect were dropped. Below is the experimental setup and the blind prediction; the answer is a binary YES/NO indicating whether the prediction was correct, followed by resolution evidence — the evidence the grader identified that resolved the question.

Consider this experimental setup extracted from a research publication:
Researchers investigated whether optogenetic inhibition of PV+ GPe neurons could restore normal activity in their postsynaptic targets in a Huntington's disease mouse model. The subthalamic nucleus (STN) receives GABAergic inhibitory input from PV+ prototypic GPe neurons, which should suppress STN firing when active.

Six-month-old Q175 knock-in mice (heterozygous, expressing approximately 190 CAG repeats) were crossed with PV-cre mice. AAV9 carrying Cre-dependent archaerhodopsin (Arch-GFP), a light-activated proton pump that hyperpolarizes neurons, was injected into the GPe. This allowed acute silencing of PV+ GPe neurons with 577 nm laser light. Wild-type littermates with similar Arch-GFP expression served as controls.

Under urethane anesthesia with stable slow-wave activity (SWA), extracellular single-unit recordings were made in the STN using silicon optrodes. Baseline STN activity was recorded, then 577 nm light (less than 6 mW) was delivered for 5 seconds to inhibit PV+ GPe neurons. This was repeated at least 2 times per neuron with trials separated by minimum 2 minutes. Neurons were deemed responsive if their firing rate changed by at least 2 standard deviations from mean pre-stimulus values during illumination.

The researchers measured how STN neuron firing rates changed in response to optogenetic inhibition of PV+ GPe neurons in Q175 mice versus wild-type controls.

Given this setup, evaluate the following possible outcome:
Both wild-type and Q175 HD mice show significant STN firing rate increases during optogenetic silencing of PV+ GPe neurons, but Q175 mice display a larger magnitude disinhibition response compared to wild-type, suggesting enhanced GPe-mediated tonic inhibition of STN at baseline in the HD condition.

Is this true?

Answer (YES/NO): NO